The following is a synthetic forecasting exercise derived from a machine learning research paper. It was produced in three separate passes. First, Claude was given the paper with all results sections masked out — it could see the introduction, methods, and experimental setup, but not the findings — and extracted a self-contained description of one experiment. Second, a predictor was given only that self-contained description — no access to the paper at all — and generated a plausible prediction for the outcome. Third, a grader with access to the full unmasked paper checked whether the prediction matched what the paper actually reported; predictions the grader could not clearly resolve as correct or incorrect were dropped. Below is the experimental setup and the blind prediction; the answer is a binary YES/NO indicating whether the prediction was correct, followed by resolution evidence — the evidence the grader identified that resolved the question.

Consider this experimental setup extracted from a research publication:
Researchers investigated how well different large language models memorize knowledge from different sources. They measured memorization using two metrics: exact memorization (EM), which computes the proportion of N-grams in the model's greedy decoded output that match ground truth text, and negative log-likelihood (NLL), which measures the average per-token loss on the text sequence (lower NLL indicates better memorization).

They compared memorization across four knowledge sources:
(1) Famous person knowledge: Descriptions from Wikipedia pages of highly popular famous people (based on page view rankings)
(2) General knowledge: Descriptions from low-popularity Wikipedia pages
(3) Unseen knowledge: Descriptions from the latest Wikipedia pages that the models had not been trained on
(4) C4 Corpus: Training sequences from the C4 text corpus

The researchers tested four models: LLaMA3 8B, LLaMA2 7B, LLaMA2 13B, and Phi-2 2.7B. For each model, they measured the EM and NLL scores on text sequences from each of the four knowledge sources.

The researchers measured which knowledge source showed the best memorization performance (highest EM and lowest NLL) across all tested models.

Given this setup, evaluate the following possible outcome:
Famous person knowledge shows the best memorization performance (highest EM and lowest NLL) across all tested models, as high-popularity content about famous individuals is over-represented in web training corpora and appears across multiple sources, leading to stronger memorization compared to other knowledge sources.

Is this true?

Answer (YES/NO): YES